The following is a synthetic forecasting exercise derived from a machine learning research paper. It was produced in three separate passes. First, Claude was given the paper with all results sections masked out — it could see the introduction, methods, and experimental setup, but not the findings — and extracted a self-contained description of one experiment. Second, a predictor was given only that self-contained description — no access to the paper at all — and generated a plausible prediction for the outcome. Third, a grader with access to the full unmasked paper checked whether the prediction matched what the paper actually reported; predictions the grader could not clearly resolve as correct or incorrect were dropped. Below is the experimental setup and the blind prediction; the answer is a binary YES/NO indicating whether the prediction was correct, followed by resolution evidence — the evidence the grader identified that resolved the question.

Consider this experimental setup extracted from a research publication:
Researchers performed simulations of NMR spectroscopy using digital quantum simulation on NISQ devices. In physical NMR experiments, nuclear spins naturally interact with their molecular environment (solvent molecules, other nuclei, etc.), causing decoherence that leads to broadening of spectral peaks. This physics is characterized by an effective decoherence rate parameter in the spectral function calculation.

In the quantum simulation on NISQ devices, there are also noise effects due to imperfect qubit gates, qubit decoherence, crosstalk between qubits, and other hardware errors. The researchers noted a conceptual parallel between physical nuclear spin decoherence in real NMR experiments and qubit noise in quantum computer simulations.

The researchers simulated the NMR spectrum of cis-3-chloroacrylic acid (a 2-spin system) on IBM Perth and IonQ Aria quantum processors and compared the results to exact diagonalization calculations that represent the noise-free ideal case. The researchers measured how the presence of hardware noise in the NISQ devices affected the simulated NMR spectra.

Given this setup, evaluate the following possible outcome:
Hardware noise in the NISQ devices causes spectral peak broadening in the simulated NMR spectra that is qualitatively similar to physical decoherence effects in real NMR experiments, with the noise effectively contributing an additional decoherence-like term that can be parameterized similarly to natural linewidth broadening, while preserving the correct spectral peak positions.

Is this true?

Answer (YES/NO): NO